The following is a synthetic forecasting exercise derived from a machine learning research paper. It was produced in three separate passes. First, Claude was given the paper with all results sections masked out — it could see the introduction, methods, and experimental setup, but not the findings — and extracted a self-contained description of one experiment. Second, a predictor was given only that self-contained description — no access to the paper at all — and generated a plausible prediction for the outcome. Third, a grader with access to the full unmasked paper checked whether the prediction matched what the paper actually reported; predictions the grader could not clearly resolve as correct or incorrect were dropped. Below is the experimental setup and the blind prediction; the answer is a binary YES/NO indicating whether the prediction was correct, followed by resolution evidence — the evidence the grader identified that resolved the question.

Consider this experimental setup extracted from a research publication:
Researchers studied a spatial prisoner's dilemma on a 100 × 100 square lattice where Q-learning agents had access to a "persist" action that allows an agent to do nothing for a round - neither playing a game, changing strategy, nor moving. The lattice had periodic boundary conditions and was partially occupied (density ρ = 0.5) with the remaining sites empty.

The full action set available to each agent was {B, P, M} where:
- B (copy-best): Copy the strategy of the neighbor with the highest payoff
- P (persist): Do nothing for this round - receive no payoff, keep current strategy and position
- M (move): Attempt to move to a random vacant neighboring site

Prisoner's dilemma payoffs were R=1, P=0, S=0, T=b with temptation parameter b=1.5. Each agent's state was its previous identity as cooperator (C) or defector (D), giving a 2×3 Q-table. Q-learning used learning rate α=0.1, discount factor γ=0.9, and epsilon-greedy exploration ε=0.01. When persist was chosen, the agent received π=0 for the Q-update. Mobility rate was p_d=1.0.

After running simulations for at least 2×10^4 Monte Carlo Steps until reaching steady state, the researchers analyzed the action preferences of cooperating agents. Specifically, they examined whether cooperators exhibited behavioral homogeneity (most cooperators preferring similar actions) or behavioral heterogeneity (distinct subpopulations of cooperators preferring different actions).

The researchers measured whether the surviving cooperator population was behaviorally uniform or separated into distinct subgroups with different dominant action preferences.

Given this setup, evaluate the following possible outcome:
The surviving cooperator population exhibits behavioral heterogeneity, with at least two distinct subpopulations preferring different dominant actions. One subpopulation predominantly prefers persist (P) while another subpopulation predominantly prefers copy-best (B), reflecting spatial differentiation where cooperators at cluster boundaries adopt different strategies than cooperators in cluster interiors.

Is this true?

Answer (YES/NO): YES